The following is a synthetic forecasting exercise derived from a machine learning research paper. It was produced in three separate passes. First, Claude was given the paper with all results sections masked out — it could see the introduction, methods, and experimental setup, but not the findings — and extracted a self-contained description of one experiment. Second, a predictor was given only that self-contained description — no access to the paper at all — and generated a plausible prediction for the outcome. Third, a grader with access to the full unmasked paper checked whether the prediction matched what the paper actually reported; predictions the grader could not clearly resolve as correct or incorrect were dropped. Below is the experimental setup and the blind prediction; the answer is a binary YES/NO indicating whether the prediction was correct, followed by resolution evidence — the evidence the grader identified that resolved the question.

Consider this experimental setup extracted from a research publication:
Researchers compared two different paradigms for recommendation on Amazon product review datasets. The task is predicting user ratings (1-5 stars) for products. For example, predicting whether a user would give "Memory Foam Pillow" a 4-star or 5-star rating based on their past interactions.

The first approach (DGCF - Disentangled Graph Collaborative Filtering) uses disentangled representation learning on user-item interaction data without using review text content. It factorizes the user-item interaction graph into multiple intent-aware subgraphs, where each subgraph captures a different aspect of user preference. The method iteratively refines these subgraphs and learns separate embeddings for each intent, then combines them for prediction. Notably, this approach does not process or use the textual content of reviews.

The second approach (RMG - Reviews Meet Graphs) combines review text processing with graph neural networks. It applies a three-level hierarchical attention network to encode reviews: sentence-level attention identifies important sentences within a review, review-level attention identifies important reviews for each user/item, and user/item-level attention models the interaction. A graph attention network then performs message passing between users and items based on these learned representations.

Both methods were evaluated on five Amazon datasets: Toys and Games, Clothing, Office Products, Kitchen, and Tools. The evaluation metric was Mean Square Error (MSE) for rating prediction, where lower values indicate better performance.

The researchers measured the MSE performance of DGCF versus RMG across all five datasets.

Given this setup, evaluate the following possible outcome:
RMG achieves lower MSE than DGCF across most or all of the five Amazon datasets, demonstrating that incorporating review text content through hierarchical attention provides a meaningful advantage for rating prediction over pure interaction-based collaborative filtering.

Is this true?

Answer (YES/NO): YES